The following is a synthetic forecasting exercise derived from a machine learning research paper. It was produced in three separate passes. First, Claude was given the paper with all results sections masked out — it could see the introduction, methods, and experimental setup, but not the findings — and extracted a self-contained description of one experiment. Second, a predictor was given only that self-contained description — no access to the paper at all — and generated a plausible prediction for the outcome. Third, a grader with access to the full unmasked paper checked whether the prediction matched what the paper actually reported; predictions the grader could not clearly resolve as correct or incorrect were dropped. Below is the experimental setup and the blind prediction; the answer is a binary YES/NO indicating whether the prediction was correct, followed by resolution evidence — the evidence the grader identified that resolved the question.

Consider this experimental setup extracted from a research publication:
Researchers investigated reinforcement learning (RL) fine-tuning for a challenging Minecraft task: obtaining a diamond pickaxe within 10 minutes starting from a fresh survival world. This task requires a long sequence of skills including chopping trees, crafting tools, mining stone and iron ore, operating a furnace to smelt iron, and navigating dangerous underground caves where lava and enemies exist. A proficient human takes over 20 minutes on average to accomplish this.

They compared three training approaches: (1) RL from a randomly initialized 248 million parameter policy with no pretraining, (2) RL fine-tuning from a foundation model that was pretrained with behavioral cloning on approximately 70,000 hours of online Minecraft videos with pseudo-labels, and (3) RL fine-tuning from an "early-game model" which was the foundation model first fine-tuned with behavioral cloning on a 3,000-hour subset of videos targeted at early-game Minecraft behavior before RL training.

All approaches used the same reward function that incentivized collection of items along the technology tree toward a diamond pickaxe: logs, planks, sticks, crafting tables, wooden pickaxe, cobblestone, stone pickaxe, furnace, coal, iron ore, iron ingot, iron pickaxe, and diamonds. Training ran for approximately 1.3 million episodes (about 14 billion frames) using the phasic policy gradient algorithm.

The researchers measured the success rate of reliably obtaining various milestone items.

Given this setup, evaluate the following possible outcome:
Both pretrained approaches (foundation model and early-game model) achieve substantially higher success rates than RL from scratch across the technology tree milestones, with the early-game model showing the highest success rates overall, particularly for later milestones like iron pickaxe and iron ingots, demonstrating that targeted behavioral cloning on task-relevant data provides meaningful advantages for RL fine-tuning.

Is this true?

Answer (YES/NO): YES